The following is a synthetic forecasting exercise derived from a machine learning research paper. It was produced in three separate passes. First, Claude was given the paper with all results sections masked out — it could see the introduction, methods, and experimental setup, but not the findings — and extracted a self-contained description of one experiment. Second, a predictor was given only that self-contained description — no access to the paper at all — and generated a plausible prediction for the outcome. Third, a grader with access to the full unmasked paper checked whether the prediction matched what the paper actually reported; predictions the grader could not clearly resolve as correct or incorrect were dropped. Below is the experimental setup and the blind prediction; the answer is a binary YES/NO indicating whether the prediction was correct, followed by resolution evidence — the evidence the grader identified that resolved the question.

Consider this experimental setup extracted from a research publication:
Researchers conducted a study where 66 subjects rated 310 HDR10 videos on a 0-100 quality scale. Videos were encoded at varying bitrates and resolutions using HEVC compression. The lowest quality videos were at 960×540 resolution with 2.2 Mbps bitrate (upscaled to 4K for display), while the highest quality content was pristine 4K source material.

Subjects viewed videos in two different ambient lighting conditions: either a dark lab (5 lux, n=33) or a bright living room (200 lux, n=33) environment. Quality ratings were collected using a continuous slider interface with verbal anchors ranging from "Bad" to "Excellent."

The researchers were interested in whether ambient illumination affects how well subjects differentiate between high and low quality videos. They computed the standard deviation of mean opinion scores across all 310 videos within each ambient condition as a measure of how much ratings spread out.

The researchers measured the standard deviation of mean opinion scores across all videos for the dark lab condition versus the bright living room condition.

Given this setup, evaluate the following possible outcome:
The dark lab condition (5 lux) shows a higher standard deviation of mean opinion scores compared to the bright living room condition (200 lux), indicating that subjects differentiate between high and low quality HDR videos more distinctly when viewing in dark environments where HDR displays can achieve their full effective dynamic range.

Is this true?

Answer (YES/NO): NO